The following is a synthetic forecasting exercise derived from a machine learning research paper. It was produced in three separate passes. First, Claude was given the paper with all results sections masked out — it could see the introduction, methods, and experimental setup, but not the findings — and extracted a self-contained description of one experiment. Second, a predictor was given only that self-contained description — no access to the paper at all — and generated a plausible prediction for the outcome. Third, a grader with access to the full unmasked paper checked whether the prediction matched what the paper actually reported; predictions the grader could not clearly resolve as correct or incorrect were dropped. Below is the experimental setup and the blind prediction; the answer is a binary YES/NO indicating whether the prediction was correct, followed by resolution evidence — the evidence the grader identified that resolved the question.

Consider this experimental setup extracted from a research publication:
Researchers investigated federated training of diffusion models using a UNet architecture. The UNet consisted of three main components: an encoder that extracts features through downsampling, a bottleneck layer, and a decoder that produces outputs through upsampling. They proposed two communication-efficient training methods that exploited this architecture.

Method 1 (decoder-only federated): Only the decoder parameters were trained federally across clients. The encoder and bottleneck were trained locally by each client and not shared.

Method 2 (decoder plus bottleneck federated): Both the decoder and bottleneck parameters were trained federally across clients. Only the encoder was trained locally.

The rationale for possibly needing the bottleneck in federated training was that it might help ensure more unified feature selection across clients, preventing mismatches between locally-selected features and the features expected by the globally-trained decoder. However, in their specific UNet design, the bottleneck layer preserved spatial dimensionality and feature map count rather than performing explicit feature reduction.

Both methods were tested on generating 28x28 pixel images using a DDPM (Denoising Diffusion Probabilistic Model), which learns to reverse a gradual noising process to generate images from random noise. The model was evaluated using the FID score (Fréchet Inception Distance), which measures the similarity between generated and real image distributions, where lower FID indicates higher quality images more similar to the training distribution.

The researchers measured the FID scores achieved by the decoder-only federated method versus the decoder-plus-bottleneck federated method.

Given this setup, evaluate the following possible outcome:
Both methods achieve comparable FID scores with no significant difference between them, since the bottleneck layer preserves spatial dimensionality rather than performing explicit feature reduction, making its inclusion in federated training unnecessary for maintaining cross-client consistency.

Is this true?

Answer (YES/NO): YES